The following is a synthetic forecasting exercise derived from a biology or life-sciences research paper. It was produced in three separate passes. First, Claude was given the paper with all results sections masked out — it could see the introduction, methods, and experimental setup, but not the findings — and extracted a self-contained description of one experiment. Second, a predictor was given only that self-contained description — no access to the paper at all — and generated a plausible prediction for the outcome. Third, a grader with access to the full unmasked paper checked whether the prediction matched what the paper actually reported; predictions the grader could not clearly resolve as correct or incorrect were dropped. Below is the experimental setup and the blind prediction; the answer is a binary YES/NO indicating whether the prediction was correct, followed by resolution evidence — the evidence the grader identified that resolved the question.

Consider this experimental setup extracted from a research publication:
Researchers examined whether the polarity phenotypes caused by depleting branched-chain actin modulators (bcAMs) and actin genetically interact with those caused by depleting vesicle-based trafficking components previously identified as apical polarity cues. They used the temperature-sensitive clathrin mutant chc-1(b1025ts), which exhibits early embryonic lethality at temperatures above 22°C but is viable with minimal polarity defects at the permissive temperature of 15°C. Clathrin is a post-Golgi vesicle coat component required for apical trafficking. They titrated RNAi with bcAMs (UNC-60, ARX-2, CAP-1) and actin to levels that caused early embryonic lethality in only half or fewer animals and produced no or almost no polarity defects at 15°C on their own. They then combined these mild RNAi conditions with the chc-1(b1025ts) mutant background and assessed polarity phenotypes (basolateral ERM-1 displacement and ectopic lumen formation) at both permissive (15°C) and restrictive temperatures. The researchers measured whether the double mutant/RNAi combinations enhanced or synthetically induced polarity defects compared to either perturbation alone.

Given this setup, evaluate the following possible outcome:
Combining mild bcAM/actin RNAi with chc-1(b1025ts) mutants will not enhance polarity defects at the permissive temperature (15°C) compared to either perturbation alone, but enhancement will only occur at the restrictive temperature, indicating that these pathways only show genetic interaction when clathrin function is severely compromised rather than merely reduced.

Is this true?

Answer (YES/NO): NO